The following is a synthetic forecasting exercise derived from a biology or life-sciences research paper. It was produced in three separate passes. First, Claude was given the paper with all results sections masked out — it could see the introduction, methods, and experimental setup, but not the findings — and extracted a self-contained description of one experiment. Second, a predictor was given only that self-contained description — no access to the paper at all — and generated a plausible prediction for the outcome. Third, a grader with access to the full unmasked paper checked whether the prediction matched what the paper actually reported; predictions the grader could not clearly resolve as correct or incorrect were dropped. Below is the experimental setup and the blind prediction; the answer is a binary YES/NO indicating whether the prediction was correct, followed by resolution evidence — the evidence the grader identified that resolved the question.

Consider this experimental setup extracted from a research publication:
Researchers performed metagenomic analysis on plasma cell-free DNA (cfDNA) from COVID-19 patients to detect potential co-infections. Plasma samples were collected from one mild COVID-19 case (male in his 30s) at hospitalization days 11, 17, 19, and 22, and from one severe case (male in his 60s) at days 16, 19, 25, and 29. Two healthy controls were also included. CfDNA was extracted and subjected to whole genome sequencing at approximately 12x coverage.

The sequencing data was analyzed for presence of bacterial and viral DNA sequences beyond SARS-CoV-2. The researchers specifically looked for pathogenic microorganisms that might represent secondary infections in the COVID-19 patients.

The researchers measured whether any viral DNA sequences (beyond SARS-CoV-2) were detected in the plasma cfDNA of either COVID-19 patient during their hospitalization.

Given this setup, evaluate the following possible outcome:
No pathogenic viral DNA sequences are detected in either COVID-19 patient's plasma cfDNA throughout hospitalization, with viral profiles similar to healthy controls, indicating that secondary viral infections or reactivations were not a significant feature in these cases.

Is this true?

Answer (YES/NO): NO